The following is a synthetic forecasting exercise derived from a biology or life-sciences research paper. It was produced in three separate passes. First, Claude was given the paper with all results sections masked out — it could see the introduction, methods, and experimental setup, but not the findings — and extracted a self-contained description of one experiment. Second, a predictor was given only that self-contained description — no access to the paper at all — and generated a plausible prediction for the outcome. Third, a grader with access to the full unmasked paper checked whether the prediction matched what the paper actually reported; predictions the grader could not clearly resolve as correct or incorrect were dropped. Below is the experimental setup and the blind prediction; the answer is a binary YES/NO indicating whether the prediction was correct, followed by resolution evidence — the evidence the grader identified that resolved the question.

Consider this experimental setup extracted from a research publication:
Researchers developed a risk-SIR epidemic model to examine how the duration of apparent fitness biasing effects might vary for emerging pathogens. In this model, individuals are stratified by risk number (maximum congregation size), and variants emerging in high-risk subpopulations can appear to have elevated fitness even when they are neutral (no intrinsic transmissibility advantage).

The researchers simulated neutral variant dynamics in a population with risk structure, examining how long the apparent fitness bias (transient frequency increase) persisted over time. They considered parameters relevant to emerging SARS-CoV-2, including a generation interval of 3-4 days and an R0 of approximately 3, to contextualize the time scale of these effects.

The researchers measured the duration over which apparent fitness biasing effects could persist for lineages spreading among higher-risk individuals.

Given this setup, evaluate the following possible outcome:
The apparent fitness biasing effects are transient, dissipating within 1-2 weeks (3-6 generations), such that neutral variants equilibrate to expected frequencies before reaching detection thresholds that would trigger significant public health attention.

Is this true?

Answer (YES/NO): NO